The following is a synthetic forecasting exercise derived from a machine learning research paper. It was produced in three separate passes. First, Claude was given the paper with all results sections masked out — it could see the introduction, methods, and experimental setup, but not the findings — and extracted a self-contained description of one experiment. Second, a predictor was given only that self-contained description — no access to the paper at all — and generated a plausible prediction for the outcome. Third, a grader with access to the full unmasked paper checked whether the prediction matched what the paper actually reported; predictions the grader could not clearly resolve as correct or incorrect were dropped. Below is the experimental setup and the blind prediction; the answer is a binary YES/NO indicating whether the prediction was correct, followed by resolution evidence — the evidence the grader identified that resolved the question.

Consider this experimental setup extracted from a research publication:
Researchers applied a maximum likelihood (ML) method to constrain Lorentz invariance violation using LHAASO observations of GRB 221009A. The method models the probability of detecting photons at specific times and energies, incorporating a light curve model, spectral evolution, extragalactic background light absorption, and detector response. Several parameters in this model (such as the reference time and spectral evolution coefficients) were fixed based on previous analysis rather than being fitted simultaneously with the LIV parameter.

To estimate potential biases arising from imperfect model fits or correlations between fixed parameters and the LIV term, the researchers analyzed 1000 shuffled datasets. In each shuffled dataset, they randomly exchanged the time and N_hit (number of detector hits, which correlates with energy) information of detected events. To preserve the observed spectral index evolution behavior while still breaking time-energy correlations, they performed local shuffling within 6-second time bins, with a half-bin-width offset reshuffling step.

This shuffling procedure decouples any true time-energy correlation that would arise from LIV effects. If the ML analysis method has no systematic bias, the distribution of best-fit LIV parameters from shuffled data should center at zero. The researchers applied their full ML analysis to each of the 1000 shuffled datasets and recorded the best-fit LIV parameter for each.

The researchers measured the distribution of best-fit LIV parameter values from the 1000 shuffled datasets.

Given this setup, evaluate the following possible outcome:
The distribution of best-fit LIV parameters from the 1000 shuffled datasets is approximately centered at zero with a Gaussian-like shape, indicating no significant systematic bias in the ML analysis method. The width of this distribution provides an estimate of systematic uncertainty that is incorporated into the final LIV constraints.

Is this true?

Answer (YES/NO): NO